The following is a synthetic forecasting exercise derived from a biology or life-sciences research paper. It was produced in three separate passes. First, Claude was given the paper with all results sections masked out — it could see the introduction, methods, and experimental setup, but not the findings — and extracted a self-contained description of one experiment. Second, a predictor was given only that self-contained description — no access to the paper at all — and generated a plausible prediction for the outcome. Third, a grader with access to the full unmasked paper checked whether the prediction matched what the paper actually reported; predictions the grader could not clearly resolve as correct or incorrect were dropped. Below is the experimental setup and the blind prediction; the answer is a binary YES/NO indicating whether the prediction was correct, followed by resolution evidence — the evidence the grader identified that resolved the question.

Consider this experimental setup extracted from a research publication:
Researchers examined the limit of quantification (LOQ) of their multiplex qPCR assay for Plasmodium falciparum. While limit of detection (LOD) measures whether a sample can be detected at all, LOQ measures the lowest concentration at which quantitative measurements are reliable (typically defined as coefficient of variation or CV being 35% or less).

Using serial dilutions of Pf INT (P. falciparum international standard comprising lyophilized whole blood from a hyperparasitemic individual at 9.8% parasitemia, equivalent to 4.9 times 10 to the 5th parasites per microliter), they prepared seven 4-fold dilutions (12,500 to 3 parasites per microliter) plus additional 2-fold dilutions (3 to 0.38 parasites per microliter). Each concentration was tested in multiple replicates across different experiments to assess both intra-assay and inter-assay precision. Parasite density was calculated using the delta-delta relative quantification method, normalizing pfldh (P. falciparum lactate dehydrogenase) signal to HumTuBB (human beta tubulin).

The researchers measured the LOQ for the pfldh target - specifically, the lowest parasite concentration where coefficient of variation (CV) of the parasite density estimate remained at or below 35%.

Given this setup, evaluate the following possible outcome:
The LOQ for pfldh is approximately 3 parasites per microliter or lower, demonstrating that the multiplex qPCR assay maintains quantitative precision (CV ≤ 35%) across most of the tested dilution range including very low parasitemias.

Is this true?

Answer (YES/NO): YES